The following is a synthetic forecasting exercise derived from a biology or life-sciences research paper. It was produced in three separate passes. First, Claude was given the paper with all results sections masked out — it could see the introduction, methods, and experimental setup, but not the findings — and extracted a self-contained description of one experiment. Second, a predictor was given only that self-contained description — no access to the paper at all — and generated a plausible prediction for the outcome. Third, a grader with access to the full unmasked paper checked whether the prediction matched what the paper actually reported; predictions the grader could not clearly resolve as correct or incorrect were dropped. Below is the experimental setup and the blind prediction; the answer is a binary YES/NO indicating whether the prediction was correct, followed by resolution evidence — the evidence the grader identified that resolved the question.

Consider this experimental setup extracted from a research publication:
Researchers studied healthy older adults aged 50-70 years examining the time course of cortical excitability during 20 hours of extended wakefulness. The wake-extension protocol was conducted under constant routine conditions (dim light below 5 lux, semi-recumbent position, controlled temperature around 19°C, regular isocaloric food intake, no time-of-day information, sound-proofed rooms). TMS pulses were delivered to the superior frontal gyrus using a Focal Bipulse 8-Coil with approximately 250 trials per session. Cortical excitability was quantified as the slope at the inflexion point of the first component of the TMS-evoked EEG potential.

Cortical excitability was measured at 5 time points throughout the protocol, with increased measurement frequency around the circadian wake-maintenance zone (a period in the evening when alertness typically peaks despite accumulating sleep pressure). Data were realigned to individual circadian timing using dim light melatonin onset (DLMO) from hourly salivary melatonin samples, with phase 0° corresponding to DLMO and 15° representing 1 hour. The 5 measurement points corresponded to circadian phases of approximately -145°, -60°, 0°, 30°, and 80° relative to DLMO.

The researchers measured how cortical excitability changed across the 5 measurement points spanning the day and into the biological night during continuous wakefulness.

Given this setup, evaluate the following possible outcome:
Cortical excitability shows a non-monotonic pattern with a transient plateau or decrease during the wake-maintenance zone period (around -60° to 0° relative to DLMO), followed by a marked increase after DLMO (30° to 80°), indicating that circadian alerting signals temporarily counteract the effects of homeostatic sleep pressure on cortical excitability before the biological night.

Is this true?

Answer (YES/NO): NO